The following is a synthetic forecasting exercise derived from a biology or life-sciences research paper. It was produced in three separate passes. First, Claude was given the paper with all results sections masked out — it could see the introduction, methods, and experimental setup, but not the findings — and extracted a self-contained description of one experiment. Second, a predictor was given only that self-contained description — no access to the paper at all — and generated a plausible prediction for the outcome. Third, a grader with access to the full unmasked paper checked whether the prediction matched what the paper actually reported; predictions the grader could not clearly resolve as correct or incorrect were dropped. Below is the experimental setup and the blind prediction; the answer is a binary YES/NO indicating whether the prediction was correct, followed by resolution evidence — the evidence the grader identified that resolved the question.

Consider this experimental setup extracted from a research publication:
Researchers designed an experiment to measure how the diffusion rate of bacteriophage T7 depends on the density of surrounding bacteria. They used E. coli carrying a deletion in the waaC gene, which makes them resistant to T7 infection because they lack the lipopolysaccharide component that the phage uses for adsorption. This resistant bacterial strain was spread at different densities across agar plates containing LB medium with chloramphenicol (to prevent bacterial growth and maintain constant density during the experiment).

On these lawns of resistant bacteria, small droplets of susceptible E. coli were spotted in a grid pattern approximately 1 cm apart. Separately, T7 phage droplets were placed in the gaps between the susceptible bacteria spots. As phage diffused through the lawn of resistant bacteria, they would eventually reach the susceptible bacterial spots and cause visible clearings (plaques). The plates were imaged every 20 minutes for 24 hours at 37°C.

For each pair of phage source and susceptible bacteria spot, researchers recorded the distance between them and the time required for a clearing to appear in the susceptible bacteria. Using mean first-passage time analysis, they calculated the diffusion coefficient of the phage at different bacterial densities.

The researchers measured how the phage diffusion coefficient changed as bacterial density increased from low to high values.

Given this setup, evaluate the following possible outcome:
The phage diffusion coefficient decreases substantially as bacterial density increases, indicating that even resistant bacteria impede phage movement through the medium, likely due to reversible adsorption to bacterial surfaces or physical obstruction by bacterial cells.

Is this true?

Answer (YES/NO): YES